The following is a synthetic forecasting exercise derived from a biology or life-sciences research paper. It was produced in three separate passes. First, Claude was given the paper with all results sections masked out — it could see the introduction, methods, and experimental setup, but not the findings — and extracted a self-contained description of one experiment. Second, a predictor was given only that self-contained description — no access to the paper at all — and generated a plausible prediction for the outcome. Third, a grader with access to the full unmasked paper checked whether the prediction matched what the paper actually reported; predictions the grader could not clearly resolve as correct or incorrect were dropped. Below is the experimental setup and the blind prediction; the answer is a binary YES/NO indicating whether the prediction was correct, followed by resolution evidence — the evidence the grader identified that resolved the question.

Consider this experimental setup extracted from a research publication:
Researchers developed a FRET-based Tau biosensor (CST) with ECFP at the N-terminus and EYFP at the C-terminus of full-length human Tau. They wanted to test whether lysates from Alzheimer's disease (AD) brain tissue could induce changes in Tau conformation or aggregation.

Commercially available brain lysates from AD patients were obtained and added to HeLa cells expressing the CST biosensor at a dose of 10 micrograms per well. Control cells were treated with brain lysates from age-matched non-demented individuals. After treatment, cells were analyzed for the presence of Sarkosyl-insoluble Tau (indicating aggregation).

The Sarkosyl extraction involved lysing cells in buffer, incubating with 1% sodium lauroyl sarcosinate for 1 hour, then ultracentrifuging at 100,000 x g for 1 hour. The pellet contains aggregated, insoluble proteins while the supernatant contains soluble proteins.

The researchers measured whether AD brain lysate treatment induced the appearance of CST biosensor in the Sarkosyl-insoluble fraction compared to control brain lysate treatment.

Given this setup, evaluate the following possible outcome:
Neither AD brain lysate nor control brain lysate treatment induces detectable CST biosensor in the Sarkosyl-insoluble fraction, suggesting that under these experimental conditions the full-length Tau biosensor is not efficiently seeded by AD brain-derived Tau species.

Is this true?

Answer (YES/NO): NO